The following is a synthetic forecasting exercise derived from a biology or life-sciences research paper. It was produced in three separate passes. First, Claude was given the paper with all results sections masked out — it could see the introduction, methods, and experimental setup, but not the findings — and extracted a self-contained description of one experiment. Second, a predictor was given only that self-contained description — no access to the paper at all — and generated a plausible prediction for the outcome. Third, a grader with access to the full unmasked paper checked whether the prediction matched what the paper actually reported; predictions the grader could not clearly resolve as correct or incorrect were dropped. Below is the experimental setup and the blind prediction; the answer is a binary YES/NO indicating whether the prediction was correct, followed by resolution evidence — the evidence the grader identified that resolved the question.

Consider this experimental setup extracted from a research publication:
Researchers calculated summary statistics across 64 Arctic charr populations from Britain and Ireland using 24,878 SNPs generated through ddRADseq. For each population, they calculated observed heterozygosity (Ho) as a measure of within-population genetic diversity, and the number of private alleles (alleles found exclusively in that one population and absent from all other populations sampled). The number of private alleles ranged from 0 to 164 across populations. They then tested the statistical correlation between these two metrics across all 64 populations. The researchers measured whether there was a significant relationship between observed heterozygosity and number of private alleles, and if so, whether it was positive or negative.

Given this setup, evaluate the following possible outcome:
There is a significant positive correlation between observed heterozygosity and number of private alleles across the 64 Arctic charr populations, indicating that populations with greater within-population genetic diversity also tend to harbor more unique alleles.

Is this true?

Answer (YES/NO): NO